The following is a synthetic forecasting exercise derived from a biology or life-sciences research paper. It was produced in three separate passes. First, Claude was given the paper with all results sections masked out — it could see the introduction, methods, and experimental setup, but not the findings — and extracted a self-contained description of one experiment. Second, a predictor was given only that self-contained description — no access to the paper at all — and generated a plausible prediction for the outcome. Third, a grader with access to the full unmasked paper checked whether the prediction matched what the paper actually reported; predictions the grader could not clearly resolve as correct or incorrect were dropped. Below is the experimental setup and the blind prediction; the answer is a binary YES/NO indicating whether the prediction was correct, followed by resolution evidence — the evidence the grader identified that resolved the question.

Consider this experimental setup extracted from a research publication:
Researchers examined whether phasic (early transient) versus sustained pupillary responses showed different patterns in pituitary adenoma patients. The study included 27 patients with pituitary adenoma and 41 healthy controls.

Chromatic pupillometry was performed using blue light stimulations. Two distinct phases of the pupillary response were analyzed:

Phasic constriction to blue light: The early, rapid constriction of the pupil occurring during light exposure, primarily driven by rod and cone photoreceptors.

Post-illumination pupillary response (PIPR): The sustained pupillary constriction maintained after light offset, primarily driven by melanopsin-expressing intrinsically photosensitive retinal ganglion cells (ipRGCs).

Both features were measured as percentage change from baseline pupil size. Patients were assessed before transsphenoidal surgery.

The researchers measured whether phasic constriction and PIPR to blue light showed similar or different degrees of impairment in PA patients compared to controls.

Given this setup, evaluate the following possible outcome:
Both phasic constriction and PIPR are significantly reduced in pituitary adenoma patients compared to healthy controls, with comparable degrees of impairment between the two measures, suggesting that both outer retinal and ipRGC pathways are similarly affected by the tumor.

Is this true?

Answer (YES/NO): NO